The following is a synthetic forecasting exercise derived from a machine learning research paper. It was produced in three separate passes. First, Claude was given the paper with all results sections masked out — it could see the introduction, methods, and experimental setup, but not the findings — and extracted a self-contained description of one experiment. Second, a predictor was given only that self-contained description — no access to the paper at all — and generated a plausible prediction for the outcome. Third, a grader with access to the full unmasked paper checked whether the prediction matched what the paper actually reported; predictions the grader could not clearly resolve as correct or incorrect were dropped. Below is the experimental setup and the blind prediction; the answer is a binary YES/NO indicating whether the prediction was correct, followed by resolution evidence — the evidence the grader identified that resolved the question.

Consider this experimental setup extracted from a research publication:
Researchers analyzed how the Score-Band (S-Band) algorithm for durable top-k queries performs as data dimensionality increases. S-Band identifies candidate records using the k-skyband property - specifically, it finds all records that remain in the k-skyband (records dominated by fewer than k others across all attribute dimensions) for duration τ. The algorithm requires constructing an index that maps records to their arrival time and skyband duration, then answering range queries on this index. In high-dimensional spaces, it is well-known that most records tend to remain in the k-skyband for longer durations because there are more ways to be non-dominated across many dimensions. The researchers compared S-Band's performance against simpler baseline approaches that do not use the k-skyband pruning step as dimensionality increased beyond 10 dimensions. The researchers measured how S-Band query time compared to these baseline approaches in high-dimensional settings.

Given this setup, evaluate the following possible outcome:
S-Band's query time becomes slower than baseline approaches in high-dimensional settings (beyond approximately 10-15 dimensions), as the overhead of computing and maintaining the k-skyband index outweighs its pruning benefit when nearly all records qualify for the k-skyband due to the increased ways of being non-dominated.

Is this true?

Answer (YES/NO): NO